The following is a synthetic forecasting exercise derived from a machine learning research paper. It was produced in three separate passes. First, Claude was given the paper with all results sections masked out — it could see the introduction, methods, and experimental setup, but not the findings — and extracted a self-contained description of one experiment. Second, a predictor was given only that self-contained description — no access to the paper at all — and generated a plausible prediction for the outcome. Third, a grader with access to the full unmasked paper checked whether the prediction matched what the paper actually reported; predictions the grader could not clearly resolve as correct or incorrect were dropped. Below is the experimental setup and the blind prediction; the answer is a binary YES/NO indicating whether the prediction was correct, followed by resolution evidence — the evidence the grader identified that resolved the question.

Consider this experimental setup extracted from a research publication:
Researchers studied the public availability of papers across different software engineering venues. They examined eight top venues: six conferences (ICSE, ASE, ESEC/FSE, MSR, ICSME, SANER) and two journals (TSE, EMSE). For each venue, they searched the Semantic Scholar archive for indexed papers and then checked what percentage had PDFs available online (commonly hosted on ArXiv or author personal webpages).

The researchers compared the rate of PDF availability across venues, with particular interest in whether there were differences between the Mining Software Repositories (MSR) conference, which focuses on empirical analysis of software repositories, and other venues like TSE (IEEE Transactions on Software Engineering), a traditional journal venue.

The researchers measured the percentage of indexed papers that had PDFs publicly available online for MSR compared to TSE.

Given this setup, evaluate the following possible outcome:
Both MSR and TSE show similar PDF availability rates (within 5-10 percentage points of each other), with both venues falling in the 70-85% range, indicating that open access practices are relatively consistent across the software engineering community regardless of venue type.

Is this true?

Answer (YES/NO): NO